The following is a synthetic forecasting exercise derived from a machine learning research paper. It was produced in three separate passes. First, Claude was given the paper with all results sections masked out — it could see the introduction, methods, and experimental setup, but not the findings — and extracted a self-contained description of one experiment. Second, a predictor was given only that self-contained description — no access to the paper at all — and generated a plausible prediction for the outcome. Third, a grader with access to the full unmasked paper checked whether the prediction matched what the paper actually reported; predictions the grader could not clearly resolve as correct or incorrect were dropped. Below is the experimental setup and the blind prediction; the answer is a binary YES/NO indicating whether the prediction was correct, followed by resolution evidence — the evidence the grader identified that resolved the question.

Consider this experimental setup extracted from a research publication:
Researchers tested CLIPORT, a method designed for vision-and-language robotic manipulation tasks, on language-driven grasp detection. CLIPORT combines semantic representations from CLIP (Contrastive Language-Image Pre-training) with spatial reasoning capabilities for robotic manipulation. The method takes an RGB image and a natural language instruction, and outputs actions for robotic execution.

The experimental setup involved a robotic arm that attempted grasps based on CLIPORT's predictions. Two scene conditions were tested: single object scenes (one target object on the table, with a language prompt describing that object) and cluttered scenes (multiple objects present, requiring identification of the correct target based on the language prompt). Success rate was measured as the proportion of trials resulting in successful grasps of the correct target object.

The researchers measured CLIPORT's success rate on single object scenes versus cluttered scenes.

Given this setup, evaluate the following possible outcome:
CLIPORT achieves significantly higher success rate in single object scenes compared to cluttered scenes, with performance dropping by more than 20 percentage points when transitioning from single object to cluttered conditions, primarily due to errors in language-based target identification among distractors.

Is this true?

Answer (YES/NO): NO